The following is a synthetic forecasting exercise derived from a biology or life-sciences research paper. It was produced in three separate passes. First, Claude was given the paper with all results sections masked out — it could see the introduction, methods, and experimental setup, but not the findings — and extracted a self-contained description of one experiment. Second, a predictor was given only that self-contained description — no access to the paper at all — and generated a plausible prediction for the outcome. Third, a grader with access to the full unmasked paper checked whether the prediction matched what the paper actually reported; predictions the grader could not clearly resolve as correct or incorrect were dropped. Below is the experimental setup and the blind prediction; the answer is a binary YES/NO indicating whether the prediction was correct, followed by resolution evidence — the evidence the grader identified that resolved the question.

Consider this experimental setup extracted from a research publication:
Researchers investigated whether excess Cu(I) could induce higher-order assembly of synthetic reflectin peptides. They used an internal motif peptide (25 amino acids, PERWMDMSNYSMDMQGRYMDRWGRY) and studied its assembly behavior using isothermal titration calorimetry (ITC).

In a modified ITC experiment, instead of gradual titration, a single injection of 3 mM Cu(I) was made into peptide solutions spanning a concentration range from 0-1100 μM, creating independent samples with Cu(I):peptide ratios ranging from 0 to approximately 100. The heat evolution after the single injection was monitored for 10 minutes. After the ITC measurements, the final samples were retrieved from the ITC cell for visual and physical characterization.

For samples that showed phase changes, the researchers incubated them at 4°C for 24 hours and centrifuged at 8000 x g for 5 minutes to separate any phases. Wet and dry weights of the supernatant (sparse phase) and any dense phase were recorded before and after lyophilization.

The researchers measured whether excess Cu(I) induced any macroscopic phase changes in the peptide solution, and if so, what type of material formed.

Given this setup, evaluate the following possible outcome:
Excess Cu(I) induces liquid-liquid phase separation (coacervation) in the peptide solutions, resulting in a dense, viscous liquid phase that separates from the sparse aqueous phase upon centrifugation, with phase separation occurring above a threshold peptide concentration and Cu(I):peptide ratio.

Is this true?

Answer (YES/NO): NO